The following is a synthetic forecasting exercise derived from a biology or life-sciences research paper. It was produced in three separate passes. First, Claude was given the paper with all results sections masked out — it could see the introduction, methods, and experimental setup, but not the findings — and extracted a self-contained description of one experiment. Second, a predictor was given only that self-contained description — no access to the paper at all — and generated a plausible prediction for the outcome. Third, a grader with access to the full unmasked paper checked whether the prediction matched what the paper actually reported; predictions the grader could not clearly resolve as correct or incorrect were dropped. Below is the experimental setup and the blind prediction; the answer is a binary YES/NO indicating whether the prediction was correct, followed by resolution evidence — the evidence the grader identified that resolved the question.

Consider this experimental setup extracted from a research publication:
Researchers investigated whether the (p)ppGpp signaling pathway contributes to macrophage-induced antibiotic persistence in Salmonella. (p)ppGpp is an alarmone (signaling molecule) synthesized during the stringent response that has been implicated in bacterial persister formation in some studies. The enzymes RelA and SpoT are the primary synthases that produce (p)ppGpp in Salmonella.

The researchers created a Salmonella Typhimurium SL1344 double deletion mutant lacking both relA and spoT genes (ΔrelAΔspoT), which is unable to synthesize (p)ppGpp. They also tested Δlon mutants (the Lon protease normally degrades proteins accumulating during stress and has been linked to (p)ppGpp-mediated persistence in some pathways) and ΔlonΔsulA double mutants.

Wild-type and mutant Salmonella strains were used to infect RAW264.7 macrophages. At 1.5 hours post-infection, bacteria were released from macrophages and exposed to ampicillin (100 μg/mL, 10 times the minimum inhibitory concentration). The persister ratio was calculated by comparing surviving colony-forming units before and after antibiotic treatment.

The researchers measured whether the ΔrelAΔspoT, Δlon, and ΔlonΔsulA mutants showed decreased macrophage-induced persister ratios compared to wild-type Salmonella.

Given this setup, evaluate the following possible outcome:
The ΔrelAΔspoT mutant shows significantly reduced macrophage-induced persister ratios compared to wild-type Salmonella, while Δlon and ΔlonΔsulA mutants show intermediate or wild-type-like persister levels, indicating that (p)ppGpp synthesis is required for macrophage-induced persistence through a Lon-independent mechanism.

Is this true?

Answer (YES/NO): NO